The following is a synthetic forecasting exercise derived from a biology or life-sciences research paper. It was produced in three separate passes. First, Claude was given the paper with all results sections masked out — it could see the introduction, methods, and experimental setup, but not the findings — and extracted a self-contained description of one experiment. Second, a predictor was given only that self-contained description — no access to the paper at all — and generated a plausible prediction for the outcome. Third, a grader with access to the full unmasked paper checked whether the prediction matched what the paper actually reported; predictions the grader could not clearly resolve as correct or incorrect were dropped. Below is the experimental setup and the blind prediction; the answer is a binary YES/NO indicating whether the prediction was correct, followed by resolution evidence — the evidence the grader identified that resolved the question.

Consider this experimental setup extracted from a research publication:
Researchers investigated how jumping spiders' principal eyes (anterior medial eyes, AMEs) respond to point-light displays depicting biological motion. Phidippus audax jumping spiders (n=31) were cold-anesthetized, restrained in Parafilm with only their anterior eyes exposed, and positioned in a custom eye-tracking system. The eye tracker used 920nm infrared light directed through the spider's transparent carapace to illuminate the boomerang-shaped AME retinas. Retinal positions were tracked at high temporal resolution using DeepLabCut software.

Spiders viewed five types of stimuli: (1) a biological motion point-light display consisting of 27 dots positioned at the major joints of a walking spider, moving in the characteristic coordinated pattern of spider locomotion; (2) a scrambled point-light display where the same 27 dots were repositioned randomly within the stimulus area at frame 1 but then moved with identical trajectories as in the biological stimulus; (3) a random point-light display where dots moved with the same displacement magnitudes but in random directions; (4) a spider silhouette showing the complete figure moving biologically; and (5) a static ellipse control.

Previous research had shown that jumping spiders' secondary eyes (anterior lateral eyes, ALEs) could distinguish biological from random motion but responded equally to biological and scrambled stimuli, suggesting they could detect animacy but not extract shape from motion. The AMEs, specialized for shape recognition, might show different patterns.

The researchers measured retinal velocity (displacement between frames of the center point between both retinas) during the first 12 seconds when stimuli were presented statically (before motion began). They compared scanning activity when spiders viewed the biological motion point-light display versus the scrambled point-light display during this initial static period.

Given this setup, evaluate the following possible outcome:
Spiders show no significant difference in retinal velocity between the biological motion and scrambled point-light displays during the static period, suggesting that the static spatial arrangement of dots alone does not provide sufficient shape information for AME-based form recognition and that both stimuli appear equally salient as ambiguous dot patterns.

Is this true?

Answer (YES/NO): YES